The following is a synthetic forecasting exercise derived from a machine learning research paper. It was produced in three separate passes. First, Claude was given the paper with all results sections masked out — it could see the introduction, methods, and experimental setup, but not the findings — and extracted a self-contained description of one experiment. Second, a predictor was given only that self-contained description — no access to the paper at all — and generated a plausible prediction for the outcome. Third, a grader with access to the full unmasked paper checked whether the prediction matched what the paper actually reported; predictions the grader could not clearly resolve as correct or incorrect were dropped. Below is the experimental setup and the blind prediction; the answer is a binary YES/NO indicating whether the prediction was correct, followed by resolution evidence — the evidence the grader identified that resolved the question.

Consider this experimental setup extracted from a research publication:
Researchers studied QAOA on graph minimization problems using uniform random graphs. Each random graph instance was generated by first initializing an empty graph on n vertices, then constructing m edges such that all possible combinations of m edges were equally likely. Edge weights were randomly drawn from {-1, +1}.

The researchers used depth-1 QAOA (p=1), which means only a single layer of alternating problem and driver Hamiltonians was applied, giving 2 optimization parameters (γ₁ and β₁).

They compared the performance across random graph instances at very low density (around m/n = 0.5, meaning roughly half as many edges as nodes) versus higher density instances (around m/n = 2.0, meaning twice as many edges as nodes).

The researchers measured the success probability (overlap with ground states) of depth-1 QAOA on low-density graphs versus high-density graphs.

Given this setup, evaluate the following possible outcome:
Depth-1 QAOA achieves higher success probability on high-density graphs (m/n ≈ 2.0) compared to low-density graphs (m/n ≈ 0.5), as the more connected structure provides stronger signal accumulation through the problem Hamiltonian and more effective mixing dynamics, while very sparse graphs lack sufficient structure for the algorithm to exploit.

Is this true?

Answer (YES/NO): NO